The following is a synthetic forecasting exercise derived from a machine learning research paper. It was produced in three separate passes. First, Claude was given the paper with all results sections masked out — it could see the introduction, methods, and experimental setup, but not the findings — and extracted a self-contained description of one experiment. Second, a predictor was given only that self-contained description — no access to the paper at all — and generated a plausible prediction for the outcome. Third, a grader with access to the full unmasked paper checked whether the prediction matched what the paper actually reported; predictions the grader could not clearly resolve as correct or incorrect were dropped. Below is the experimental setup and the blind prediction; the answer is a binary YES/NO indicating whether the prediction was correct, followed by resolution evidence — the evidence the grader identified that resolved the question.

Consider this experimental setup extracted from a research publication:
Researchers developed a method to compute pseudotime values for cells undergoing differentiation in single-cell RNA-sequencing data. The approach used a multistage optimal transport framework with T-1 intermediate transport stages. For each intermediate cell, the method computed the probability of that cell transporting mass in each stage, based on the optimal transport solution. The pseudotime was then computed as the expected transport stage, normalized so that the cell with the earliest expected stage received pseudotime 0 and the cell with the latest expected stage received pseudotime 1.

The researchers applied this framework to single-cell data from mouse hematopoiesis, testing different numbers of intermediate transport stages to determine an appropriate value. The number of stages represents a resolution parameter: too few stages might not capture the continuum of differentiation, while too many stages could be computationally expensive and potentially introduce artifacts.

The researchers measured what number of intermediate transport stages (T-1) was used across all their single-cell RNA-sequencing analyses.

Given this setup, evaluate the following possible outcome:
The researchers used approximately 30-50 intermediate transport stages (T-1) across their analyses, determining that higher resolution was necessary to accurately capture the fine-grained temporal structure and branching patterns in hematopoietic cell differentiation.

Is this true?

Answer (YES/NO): NO